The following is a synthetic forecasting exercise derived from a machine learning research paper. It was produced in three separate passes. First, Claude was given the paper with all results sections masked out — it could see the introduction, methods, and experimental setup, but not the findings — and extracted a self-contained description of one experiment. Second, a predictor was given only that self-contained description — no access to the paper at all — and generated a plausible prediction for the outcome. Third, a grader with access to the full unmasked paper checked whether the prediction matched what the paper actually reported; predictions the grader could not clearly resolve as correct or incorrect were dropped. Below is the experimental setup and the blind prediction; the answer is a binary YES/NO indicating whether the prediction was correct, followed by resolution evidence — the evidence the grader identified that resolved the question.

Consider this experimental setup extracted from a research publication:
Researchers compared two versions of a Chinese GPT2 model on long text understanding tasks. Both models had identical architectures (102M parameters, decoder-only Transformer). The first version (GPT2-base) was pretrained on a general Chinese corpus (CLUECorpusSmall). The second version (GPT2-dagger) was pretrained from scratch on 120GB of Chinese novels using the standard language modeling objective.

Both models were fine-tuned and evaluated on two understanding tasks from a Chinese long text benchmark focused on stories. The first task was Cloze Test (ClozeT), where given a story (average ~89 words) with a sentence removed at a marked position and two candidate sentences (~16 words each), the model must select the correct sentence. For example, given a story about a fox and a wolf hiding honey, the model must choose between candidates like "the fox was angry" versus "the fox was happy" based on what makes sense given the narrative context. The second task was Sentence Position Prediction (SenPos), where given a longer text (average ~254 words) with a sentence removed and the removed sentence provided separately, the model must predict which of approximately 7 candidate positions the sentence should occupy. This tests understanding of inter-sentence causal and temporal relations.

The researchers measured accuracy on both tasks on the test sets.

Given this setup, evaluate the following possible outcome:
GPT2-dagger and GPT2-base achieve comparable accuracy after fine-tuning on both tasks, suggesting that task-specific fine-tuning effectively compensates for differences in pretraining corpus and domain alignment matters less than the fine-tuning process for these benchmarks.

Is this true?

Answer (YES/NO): NO